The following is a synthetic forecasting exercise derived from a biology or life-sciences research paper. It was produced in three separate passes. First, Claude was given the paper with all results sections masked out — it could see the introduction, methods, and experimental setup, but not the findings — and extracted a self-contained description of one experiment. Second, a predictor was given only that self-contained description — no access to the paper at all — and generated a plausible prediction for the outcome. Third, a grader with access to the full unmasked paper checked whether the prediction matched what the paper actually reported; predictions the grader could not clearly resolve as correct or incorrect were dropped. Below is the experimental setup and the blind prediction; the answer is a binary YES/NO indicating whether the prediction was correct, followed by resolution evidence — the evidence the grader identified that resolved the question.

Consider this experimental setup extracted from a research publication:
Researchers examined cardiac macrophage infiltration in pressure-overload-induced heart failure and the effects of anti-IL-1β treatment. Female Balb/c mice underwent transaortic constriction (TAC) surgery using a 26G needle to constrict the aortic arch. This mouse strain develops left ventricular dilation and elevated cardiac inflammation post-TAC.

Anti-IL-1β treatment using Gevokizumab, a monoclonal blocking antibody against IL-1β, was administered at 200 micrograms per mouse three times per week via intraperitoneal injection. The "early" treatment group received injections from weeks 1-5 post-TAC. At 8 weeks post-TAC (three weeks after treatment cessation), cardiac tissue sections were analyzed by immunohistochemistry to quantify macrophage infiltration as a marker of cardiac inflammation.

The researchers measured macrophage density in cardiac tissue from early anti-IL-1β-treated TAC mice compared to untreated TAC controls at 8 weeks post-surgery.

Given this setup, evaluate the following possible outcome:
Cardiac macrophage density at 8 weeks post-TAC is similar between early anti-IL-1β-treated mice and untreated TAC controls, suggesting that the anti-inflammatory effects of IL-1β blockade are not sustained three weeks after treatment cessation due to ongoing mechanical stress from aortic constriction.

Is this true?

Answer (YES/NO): YES